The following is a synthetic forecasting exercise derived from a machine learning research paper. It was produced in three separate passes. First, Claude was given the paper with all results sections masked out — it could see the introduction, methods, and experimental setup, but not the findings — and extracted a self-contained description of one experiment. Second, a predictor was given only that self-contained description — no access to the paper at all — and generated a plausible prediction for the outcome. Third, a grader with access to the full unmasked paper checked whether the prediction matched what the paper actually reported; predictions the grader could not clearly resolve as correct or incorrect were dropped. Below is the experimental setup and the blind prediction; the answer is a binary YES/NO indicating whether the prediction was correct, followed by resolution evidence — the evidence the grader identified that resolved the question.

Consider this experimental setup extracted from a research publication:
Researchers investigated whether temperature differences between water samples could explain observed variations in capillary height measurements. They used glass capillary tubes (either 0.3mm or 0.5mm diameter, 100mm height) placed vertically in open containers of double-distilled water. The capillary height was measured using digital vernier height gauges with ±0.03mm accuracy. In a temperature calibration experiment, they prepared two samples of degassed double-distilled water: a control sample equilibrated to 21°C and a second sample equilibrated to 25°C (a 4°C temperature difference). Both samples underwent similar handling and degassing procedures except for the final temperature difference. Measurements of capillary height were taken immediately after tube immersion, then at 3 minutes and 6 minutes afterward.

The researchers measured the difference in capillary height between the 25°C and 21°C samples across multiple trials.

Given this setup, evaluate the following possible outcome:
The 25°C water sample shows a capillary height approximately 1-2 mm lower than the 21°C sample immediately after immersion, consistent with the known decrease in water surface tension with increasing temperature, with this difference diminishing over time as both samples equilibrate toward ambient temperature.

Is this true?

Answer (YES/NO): NO